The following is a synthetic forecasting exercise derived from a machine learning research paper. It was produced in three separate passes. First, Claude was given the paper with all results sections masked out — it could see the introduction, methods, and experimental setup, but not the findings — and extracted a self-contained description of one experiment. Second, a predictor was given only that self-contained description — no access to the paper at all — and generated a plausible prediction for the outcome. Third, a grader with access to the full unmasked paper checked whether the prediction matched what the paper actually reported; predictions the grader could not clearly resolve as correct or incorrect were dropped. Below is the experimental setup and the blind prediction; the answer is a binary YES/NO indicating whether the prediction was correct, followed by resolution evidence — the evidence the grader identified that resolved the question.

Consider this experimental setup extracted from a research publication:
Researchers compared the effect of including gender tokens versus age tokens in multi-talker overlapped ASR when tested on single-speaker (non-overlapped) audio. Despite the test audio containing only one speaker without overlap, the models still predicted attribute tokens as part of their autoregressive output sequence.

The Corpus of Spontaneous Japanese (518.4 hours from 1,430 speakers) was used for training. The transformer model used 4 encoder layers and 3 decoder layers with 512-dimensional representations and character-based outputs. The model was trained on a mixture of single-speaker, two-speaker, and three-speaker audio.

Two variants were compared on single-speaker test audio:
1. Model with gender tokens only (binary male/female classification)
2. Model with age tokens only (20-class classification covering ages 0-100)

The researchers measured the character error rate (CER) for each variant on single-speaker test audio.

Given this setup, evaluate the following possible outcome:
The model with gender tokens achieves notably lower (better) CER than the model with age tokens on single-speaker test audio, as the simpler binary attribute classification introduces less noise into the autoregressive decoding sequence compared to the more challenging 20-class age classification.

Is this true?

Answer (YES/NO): NO